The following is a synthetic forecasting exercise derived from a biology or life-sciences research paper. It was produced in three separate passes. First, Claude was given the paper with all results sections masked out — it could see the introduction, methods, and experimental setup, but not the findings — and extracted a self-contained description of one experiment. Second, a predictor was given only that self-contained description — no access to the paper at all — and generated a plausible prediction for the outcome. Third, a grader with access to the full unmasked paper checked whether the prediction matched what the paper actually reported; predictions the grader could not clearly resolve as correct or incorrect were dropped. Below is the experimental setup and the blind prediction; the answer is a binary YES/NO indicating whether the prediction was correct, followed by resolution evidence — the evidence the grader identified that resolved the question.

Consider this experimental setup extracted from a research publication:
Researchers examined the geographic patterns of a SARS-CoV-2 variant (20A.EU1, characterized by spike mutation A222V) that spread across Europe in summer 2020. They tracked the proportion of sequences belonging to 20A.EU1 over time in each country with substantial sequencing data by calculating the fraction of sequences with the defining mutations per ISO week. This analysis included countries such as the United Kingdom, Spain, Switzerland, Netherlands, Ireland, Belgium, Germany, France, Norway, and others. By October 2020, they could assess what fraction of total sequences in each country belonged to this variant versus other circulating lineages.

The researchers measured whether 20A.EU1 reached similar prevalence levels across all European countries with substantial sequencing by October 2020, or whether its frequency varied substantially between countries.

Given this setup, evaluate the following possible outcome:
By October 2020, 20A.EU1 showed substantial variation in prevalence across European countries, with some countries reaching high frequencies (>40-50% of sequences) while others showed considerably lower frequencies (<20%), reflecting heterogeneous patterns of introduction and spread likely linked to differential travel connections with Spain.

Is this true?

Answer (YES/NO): YES